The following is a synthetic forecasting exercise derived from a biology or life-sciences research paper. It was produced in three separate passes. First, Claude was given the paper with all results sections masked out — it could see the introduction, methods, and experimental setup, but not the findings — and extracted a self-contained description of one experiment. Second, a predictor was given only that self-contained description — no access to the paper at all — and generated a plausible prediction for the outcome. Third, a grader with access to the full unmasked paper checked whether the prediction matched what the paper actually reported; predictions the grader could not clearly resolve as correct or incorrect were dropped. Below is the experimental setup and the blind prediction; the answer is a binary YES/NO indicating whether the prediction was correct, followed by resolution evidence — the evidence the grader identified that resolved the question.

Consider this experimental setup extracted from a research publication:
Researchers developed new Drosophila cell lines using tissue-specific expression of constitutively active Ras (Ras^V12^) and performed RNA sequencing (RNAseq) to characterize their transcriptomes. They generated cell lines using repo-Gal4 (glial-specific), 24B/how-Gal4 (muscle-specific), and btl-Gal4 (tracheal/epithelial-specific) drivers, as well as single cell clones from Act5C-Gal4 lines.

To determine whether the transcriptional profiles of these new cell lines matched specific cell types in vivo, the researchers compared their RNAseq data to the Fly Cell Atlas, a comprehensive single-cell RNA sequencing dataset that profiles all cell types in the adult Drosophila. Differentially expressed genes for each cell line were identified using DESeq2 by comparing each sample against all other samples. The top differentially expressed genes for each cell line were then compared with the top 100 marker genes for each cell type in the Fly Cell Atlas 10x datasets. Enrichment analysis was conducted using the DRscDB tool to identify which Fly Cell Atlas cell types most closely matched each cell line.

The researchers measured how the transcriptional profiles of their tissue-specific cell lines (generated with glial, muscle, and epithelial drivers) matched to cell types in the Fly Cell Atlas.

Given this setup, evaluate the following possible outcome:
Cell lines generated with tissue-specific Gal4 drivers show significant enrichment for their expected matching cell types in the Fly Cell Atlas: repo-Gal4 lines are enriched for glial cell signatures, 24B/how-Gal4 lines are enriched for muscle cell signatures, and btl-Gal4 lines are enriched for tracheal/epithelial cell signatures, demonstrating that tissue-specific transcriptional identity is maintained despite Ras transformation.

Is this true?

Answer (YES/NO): NO